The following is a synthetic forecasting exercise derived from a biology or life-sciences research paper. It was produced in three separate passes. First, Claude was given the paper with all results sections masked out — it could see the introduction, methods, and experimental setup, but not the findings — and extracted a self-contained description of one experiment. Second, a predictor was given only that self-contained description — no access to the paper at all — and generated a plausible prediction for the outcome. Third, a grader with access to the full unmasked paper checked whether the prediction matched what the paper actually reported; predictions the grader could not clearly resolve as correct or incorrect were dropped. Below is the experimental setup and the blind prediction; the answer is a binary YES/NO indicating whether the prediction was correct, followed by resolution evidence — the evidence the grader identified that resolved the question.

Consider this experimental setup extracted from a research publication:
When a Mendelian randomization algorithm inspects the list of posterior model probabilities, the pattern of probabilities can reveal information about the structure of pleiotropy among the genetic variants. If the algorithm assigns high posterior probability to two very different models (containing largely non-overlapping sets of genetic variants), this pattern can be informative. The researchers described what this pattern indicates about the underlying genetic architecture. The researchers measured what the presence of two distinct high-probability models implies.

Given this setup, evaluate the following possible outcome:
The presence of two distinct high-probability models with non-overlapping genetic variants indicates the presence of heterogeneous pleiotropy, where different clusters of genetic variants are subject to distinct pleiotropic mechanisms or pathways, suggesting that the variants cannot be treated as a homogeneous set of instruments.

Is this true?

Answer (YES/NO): NO